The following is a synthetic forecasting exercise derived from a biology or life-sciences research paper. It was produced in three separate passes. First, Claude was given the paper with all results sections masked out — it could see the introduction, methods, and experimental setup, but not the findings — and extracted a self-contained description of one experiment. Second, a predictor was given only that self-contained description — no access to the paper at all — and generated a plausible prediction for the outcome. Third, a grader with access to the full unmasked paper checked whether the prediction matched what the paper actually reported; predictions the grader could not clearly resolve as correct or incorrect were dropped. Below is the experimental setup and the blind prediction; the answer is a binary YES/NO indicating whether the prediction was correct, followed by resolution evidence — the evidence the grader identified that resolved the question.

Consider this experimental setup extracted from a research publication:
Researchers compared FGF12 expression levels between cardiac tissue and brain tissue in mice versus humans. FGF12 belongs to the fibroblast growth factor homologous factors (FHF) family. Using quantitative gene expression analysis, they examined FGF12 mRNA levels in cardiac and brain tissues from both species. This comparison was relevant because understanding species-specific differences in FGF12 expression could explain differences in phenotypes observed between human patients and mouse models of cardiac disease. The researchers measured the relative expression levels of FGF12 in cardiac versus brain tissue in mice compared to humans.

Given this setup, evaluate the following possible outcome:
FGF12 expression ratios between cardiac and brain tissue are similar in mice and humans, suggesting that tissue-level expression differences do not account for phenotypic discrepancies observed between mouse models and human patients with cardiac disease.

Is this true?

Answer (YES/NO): NO